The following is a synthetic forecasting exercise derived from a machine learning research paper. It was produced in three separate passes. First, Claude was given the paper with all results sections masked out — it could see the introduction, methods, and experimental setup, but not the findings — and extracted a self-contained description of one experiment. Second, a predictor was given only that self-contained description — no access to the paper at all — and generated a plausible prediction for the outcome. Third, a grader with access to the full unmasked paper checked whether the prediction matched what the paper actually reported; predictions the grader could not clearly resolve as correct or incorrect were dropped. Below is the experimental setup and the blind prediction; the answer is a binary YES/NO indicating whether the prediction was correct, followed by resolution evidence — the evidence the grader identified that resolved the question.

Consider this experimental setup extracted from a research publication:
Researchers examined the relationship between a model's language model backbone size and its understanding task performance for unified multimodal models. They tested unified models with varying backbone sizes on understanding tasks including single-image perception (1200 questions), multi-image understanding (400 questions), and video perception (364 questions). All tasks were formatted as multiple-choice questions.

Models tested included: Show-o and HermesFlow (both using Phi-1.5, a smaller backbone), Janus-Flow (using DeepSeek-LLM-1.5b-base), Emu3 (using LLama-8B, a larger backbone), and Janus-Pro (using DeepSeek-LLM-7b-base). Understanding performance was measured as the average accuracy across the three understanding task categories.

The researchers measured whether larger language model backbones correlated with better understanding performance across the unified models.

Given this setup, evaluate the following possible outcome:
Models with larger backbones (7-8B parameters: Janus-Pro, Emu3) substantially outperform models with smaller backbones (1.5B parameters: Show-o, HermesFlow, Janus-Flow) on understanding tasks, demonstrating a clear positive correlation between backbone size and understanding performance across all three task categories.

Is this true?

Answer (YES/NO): NO